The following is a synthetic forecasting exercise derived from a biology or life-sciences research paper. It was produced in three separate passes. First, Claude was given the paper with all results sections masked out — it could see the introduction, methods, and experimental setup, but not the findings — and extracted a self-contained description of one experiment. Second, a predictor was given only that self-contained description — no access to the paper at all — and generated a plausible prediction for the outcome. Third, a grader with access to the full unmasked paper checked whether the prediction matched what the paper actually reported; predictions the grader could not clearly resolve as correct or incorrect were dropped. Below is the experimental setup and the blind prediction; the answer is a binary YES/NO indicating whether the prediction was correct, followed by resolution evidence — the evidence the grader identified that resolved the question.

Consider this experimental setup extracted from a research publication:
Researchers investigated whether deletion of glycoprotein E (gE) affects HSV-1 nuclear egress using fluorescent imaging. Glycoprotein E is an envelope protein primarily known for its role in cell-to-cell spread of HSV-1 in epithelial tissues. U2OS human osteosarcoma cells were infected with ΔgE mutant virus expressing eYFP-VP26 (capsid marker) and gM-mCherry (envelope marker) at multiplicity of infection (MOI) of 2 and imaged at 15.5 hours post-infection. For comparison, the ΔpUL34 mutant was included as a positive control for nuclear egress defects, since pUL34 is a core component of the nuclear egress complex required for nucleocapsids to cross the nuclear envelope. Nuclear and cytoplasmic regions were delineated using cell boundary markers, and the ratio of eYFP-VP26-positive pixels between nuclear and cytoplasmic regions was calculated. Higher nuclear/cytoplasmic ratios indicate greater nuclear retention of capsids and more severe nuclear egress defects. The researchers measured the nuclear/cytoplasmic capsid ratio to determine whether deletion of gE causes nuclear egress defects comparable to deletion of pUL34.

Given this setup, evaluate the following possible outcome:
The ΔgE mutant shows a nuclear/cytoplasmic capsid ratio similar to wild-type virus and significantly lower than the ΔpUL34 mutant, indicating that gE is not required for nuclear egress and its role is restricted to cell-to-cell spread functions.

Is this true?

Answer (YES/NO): YES